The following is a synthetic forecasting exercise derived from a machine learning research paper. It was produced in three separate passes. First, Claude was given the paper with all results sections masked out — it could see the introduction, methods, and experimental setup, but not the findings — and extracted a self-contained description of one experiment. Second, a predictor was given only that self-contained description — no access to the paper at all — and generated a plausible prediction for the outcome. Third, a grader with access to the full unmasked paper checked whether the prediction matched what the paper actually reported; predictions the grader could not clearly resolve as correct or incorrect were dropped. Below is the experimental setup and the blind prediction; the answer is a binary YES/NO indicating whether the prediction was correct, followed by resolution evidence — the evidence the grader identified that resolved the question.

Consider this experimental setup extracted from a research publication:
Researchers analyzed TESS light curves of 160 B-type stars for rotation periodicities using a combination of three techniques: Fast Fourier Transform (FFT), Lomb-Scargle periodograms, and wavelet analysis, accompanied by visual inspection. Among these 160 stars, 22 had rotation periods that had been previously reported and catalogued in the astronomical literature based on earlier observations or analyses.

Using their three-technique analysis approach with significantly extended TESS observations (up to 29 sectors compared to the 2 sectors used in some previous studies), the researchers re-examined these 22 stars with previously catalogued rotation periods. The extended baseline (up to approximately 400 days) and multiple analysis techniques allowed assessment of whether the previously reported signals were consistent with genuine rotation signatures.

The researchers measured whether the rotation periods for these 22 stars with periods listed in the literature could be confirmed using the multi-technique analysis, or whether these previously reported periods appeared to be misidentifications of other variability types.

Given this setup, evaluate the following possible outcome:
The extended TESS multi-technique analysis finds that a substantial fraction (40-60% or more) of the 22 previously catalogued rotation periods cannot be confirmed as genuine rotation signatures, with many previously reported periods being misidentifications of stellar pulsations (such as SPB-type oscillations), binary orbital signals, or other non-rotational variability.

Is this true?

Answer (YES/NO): NO